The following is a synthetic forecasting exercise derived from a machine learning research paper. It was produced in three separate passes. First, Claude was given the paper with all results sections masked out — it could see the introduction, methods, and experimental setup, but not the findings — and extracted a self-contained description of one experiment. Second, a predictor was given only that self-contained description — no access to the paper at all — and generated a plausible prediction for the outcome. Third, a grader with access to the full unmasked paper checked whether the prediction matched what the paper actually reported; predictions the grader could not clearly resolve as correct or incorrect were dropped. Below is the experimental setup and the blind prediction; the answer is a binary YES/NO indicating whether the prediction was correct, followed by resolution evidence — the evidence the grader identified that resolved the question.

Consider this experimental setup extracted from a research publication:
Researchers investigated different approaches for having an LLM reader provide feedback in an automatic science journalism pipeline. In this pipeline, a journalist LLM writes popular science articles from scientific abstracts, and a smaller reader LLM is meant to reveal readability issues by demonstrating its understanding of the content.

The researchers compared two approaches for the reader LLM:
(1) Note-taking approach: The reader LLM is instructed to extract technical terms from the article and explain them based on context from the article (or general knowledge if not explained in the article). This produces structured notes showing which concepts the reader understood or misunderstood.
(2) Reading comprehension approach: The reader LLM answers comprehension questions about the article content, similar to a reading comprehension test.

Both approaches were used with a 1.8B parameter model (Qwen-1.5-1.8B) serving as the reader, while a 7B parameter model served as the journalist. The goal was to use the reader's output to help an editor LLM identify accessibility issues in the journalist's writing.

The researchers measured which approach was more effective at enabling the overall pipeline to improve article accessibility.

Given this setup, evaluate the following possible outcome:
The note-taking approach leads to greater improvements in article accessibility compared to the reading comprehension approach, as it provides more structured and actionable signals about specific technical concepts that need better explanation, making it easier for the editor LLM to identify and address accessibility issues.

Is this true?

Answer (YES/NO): YES